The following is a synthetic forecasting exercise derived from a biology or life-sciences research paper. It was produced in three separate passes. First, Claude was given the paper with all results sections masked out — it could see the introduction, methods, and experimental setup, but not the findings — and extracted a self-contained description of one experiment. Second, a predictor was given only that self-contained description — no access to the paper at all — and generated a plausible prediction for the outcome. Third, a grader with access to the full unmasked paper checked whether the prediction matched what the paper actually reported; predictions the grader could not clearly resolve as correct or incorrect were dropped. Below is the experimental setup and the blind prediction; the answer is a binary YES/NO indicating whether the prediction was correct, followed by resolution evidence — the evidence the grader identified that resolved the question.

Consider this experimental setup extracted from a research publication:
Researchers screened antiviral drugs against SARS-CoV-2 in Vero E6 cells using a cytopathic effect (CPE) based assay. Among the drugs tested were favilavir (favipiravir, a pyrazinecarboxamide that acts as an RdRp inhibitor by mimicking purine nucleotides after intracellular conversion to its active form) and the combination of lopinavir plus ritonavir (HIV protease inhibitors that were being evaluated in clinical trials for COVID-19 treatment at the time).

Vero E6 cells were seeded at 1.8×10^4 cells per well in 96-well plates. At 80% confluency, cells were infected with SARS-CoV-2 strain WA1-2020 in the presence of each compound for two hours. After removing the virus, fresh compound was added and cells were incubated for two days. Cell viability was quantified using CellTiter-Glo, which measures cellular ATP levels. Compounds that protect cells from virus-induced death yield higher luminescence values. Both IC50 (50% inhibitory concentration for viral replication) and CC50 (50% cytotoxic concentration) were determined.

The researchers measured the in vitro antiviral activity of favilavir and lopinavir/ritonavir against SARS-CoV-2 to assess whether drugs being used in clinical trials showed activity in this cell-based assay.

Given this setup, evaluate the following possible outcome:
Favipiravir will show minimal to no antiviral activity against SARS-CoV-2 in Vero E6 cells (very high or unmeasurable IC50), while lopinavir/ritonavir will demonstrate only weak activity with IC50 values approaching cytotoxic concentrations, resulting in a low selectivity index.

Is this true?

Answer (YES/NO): NO